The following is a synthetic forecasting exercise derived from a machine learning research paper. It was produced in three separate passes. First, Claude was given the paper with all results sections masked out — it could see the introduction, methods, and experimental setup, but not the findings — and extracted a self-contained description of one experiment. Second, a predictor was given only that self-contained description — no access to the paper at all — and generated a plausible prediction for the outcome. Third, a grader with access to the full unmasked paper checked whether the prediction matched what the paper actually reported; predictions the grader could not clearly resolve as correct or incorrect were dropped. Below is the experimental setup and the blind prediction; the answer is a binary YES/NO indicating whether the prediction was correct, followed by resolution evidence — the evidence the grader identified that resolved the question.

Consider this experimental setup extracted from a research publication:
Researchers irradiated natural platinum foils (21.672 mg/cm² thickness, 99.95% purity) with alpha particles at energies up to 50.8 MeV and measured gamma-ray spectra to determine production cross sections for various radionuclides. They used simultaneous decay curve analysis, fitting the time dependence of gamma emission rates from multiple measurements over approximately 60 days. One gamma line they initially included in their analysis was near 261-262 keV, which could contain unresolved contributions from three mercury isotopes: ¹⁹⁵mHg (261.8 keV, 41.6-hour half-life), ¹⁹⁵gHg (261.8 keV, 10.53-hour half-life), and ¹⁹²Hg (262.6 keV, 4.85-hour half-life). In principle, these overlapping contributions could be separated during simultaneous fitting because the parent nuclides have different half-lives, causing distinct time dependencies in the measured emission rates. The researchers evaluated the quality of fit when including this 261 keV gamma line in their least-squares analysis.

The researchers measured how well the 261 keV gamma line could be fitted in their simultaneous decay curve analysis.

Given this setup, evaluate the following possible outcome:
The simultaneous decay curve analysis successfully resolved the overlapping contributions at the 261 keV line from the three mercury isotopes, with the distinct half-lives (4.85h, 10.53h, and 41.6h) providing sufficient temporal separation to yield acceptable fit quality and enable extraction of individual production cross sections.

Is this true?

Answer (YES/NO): NO